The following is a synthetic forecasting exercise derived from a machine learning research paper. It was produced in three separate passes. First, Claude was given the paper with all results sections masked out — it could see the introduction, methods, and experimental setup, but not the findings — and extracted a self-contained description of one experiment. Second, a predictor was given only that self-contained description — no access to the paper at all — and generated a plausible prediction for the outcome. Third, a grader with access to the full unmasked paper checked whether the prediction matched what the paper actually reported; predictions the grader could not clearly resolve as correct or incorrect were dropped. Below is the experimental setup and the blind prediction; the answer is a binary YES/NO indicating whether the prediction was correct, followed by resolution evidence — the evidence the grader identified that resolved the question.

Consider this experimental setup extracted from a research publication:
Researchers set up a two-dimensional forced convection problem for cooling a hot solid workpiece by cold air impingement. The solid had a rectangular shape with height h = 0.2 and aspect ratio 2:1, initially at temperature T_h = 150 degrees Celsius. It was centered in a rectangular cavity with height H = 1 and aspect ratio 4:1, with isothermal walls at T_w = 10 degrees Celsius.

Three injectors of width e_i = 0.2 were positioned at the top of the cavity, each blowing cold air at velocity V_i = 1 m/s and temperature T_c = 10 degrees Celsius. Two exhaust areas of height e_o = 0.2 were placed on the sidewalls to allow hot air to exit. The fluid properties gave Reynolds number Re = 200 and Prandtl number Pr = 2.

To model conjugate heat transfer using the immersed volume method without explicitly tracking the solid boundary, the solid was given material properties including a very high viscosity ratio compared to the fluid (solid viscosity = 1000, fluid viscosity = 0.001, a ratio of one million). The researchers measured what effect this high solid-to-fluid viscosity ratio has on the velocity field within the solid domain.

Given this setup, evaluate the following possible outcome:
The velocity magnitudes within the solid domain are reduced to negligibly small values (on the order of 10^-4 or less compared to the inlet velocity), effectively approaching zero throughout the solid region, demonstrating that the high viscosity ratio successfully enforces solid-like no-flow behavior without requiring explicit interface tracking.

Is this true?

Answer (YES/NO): YES